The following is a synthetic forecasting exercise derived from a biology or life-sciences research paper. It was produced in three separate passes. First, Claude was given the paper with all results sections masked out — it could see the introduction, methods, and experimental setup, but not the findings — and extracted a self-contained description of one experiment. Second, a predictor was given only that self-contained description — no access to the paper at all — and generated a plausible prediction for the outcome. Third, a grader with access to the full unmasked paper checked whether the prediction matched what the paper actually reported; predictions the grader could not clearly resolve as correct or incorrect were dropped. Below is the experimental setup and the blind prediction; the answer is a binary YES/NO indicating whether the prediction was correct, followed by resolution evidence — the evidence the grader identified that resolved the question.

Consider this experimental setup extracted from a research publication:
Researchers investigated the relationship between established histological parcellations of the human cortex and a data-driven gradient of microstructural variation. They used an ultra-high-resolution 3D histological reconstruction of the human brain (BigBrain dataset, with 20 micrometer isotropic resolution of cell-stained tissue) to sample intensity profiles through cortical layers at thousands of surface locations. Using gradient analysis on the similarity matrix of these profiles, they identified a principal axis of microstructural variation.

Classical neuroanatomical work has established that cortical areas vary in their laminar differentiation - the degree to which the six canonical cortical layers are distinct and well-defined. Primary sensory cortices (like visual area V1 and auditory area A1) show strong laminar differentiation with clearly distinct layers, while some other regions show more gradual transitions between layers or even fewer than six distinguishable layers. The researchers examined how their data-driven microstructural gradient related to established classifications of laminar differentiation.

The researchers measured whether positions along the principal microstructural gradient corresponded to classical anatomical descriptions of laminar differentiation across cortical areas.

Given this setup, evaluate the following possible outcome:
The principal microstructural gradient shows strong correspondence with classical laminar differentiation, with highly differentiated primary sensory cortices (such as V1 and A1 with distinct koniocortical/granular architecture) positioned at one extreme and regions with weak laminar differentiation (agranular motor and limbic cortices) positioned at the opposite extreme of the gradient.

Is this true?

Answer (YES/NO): NO